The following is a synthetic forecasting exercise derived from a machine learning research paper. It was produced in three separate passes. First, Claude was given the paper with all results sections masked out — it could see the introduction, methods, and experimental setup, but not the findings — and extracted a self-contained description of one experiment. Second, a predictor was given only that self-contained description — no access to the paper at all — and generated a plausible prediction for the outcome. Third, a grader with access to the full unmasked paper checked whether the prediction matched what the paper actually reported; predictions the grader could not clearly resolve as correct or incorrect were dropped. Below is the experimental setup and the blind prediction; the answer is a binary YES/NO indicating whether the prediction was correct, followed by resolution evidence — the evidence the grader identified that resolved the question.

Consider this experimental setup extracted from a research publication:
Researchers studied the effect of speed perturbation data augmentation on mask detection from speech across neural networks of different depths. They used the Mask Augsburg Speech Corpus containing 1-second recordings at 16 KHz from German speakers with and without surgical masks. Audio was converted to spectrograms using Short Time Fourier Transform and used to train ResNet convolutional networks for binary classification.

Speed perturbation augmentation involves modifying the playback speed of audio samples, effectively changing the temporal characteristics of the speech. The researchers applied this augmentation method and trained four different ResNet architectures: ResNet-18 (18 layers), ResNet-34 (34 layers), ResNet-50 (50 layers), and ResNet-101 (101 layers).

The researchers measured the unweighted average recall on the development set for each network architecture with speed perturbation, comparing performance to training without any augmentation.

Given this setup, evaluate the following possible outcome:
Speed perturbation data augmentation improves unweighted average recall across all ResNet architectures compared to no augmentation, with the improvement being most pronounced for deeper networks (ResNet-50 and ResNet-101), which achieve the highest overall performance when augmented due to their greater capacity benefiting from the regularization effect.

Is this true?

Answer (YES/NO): NO